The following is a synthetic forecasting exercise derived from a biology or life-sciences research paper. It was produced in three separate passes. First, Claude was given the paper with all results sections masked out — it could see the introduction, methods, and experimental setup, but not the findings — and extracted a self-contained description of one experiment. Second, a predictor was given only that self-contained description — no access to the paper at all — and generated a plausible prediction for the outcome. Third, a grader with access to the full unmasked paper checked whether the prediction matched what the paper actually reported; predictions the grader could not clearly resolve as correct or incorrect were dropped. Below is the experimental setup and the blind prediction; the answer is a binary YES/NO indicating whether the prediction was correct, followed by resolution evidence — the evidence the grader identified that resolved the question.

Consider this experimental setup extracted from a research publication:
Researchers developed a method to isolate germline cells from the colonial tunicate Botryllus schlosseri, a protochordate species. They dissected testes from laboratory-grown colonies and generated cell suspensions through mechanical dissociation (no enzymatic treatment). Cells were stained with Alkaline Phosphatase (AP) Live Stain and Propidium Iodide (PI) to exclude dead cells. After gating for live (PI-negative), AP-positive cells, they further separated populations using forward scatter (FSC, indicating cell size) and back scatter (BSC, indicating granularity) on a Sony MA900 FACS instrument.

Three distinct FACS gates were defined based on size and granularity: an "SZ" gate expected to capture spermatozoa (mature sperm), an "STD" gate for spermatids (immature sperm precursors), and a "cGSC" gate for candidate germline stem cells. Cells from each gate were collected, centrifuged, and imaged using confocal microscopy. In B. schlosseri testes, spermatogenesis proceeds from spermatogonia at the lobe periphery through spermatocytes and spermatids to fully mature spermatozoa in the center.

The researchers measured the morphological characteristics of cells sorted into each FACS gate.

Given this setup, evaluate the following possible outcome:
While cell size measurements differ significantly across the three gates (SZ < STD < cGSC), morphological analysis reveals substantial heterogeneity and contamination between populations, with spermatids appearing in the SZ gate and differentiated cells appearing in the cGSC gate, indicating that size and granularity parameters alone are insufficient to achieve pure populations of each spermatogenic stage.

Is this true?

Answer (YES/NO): NO